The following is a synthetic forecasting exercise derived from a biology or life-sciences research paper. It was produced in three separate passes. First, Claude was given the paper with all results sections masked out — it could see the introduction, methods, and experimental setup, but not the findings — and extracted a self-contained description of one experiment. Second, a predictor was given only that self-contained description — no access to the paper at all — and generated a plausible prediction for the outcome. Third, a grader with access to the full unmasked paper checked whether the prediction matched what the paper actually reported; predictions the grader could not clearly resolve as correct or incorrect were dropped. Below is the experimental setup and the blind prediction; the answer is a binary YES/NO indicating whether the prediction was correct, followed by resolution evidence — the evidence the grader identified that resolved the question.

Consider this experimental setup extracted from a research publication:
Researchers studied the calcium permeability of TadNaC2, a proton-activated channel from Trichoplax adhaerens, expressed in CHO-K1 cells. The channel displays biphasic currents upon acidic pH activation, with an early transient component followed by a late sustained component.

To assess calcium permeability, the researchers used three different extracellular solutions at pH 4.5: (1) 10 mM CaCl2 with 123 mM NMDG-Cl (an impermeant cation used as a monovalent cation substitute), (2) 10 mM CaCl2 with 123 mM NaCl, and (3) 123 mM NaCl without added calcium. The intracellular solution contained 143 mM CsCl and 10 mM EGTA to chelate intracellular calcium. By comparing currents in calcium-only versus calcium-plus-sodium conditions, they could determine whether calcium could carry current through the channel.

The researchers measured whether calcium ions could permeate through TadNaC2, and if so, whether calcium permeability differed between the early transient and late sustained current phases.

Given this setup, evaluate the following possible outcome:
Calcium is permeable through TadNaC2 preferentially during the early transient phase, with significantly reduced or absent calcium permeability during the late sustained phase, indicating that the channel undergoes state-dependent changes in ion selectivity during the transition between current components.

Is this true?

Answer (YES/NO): YES